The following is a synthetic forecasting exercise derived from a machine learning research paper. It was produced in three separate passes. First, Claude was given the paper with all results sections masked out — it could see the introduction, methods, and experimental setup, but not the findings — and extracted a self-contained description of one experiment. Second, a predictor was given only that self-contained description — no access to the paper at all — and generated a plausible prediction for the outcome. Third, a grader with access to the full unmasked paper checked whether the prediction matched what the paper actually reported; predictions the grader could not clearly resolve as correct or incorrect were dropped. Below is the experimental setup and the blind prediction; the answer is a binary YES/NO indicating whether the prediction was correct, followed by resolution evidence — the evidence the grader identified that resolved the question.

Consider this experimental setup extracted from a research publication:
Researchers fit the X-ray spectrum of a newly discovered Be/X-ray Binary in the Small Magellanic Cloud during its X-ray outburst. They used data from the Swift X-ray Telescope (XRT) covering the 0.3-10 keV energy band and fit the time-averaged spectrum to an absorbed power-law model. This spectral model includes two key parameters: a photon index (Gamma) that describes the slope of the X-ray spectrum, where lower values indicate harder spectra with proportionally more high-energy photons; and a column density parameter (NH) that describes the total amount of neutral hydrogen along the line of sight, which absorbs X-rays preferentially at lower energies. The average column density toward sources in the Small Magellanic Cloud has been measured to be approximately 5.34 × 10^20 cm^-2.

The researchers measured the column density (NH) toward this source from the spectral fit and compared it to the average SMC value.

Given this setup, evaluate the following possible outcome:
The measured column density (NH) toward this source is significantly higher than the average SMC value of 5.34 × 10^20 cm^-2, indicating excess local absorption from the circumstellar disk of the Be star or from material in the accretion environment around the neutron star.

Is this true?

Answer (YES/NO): YES